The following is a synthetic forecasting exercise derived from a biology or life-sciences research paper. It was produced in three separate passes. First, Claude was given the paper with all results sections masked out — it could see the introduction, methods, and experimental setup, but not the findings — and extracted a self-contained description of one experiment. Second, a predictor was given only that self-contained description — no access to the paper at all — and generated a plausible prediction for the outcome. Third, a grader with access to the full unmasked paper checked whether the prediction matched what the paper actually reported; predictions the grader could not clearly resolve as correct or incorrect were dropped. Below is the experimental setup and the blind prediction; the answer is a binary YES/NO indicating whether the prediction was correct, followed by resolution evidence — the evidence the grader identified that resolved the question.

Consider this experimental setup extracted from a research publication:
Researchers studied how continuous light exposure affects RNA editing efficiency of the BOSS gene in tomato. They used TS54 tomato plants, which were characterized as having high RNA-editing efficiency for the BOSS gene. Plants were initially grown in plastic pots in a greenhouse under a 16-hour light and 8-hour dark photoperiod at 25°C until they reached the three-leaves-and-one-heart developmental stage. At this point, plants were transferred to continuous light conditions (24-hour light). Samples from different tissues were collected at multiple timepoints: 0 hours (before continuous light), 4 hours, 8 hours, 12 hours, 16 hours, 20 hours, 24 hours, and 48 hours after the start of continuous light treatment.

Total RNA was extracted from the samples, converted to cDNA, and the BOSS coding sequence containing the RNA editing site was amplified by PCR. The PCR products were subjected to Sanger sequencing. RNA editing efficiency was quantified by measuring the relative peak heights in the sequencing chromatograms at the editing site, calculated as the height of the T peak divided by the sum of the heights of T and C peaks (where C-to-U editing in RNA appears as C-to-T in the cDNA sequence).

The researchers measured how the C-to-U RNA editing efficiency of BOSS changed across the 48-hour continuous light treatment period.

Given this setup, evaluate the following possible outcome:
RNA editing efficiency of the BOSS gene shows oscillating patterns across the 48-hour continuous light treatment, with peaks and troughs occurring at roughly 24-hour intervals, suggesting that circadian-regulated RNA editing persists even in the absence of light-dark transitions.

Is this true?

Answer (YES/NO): NO